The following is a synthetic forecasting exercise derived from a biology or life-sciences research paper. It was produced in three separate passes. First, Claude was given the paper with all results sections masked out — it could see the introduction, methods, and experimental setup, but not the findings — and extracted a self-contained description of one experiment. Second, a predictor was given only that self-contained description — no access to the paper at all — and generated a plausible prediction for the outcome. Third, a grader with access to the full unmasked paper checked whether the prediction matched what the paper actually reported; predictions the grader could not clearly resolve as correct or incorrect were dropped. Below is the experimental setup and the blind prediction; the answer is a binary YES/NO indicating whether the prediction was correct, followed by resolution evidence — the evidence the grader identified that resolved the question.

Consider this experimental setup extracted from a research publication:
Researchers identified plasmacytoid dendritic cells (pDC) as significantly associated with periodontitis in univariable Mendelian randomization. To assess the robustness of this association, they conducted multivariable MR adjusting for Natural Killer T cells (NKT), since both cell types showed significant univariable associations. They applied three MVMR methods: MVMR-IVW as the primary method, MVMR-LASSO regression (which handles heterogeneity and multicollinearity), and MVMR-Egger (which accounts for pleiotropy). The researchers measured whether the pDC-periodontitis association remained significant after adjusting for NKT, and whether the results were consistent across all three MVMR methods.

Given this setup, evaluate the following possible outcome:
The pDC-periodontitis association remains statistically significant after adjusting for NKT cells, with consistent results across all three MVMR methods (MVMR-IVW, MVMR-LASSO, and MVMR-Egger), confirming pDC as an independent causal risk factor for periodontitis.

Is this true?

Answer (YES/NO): NO